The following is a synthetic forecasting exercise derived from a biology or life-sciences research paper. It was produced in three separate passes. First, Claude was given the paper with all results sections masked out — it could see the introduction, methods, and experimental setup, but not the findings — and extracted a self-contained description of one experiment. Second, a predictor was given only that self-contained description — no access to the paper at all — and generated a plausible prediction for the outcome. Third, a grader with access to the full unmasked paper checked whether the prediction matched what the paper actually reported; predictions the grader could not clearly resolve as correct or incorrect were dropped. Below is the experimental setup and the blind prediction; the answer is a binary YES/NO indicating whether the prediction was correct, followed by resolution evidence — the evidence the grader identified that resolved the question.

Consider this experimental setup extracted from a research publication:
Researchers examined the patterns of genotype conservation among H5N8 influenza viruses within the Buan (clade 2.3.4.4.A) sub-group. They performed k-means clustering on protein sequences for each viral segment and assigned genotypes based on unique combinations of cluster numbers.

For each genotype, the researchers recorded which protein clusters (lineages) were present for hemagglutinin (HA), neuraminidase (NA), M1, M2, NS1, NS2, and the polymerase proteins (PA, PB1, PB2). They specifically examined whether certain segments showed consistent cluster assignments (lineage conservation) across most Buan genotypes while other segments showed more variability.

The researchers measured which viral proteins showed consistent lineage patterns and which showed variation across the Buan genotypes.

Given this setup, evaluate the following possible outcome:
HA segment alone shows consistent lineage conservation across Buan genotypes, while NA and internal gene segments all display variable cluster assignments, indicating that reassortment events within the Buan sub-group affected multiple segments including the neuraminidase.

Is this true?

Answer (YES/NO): NO